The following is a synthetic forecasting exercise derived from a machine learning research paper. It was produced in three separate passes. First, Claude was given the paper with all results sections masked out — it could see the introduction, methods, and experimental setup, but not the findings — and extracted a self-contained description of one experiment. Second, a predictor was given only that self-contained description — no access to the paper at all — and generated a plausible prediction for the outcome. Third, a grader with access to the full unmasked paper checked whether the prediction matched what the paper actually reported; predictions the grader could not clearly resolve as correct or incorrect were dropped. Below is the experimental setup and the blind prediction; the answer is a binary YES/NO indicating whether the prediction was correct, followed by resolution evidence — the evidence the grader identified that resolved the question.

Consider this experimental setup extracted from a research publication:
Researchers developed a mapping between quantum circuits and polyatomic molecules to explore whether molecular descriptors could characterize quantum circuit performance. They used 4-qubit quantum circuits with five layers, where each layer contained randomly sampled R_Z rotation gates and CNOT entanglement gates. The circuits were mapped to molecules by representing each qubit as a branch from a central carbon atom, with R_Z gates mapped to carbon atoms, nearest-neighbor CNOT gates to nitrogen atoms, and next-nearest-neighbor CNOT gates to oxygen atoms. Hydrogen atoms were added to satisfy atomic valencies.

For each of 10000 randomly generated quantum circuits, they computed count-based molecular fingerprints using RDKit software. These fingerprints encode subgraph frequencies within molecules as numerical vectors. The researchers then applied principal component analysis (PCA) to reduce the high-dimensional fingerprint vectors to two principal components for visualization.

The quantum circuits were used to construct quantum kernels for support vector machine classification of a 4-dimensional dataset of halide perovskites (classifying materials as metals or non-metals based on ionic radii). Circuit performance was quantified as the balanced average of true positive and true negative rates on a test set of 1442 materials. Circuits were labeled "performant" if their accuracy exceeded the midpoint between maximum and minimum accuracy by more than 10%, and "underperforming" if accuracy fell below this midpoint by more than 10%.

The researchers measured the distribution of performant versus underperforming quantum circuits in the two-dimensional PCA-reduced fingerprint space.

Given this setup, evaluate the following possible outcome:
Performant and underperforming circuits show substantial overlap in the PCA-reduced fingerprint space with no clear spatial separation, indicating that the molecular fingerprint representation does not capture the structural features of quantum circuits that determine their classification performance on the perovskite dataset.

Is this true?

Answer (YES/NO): NO